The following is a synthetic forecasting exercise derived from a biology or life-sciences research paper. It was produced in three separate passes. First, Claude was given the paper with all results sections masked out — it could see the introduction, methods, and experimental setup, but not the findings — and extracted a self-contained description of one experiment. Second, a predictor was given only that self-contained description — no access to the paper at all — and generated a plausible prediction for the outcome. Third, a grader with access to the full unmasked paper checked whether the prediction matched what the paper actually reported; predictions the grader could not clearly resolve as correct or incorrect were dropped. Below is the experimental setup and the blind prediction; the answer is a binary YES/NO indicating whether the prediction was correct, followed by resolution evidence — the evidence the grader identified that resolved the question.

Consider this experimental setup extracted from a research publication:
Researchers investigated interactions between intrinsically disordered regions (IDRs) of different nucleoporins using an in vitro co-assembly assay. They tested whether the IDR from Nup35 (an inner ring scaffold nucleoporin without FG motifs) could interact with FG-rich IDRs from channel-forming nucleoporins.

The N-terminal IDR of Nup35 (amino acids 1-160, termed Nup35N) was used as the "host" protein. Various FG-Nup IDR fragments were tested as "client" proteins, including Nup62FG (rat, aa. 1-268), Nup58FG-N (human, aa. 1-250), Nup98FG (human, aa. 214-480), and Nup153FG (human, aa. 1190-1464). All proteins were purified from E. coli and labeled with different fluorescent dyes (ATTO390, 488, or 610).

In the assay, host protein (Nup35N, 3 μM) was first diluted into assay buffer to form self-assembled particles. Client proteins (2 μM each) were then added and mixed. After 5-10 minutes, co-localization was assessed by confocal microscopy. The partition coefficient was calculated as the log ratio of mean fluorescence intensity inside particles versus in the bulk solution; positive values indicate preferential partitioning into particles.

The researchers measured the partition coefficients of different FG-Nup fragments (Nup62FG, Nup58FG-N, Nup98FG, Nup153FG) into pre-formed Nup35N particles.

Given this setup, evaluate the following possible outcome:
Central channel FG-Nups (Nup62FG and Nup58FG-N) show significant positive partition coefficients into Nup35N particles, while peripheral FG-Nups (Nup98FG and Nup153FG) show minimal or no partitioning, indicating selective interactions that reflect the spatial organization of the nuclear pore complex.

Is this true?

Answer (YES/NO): NO